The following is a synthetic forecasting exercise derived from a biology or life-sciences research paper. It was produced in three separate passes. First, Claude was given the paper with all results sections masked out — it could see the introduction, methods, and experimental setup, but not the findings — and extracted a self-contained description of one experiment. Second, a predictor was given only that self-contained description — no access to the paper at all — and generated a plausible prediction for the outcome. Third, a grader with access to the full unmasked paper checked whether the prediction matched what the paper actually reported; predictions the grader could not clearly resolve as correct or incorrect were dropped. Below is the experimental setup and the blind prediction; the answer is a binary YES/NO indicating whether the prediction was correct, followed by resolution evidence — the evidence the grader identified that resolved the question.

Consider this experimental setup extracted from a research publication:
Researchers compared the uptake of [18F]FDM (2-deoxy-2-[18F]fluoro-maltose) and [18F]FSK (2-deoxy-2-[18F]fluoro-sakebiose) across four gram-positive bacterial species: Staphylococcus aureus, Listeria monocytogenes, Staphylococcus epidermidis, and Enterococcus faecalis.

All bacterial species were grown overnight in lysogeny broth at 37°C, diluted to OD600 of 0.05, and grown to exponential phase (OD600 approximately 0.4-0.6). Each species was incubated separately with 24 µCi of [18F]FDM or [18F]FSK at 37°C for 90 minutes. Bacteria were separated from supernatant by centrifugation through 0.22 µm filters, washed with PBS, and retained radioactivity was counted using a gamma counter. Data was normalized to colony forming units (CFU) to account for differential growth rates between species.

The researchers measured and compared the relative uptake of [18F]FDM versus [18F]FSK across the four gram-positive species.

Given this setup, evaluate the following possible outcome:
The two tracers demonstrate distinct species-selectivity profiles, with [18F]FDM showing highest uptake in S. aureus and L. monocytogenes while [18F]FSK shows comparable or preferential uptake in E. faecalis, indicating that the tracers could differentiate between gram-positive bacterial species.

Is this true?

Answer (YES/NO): NO